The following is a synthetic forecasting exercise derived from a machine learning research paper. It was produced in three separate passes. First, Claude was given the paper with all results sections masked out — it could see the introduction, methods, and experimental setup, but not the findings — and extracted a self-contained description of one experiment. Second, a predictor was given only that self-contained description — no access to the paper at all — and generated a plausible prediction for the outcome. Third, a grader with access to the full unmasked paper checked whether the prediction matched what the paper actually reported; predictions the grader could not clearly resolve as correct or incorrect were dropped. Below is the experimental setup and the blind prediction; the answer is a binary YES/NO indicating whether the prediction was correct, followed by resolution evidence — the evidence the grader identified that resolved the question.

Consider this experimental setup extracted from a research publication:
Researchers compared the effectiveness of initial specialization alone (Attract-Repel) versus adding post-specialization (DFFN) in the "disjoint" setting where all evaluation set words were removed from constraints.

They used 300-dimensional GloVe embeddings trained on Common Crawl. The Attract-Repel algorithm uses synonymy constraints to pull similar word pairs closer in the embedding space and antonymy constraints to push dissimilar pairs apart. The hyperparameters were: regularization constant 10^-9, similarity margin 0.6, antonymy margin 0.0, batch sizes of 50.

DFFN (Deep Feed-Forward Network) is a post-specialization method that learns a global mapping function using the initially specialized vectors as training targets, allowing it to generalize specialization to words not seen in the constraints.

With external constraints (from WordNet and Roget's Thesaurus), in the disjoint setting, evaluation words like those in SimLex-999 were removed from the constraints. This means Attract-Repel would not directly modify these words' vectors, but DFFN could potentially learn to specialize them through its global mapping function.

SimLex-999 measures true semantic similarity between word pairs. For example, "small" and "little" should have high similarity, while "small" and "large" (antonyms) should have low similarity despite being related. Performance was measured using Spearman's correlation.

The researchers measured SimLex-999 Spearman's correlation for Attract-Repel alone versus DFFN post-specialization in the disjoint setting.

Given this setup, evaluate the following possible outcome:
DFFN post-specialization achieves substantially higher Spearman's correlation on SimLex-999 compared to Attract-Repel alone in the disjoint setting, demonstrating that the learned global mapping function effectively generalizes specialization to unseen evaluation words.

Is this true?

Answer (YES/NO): YES